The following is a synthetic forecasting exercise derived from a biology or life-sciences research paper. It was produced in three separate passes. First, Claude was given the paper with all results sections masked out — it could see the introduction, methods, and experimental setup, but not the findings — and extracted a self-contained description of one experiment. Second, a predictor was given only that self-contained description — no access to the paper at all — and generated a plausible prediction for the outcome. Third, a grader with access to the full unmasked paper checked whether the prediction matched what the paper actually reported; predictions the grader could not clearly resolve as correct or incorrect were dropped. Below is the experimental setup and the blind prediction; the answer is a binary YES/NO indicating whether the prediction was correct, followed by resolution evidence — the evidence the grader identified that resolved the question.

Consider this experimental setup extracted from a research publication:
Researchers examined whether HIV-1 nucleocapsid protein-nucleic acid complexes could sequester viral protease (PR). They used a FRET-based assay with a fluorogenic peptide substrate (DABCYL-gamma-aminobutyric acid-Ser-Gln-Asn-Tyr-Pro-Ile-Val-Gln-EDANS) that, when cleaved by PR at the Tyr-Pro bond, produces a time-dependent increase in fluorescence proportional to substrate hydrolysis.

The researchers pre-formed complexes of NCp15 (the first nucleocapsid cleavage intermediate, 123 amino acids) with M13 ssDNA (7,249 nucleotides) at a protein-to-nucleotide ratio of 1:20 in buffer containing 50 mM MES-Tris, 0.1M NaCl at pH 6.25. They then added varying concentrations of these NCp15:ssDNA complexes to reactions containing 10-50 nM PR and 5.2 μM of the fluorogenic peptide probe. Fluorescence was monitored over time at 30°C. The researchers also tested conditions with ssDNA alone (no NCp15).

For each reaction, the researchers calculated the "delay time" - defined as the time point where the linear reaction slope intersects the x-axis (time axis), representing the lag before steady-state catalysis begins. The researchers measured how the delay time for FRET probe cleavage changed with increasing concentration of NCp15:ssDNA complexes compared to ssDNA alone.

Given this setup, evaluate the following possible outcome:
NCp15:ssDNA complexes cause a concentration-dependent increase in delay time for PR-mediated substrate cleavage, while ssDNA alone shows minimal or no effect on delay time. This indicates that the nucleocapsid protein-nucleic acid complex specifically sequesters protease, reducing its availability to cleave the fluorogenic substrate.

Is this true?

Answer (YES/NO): YES